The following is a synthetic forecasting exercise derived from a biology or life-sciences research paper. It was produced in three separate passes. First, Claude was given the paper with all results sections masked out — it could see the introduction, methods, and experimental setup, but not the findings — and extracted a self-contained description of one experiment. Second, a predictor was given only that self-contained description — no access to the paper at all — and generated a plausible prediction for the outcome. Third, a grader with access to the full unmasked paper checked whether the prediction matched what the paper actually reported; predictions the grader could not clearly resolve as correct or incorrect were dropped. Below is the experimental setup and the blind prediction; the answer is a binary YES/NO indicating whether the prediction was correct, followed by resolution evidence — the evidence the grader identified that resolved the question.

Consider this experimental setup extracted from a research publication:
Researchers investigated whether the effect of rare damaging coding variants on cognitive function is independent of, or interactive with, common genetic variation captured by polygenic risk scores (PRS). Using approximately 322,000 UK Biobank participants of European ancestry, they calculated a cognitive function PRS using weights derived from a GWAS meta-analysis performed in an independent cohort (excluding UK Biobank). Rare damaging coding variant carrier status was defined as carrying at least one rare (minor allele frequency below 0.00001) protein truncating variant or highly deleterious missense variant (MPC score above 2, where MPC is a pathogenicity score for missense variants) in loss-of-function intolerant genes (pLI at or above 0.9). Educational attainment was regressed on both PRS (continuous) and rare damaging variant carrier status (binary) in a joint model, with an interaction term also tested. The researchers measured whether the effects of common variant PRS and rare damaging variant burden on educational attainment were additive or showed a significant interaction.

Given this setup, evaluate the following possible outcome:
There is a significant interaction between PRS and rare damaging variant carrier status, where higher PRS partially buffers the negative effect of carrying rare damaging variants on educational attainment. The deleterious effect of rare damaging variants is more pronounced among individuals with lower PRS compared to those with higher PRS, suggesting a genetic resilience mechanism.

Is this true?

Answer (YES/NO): NO